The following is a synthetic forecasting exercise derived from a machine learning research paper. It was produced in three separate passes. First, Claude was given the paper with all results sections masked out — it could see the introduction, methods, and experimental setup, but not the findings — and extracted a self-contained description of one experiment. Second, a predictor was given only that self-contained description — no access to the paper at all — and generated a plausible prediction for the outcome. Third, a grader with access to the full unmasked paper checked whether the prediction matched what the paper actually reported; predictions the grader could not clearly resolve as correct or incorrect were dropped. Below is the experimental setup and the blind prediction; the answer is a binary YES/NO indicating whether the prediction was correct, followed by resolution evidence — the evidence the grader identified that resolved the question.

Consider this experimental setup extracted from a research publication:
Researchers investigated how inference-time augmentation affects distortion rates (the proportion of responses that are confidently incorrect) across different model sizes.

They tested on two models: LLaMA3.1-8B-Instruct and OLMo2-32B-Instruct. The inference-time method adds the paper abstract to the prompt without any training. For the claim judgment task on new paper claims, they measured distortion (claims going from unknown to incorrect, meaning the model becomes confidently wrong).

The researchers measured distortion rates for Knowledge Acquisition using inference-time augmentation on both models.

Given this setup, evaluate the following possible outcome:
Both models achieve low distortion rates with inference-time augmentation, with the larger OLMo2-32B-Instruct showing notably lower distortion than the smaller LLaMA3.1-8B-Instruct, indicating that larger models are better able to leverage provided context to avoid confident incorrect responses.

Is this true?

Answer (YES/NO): NO